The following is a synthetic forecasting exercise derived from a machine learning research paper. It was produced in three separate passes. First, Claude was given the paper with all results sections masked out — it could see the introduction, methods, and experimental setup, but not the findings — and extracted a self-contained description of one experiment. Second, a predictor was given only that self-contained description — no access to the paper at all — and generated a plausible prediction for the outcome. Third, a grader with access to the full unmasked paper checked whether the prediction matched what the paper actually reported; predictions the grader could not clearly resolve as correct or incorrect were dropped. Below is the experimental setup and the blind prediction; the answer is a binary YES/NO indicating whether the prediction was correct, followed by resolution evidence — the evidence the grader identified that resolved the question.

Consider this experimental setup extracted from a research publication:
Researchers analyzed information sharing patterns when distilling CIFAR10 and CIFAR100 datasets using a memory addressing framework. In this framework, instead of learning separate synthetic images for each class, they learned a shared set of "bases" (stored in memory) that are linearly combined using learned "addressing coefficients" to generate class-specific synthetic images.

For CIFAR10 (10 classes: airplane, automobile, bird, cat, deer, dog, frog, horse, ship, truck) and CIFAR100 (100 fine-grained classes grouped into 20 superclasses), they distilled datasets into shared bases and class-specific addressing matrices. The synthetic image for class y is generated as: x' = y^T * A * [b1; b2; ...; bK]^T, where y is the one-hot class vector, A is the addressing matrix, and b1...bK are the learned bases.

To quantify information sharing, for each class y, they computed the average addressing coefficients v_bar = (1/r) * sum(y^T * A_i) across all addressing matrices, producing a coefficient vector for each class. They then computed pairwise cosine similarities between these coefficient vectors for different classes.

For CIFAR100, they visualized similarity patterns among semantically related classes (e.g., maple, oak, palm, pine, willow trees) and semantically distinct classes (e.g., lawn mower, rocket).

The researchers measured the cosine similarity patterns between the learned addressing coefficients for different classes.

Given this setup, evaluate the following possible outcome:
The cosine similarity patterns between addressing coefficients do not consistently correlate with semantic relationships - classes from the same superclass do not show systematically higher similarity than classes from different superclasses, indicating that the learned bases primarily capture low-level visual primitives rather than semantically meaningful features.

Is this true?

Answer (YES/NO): NO